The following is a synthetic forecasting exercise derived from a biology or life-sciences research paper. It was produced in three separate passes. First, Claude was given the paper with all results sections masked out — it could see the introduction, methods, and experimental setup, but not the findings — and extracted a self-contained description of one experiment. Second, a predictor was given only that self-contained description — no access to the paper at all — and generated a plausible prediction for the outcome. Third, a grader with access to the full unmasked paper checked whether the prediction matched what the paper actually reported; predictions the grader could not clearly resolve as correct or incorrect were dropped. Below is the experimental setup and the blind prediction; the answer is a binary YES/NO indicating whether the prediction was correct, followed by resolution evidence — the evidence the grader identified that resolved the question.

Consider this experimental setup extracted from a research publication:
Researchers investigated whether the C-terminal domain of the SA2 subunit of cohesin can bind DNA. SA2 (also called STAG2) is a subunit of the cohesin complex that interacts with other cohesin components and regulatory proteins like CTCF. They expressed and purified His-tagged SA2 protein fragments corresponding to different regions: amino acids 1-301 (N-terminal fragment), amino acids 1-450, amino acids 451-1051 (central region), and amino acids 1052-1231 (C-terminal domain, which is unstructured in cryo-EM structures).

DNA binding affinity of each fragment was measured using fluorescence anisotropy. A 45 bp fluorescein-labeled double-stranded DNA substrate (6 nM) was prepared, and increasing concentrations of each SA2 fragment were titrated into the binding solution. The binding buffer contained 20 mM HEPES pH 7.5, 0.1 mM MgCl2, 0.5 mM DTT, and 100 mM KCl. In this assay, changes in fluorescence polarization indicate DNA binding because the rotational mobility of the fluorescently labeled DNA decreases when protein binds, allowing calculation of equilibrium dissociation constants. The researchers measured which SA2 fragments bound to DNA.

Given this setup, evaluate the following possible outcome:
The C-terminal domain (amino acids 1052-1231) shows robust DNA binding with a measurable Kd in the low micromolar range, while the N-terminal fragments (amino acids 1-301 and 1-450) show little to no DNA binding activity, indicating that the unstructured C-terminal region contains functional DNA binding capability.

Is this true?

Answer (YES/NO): NO